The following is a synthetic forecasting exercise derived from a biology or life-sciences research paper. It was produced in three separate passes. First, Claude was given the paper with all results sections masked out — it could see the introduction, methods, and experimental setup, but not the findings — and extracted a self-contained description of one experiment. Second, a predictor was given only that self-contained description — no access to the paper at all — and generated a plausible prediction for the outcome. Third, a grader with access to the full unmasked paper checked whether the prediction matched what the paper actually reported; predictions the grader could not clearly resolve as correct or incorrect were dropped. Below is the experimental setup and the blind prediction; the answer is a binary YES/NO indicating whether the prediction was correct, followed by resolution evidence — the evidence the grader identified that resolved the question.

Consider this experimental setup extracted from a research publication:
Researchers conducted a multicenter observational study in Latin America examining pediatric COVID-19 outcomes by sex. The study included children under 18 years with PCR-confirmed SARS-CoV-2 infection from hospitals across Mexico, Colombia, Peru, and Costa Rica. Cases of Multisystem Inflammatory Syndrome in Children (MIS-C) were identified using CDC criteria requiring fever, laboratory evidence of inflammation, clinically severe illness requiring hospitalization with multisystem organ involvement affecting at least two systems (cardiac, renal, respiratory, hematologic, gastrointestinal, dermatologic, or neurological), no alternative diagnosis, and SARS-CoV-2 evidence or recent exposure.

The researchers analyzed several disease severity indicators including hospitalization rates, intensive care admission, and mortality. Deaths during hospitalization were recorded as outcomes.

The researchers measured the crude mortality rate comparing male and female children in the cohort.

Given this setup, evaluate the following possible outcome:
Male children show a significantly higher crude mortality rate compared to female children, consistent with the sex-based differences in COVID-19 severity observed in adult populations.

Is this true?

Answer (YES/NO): NO